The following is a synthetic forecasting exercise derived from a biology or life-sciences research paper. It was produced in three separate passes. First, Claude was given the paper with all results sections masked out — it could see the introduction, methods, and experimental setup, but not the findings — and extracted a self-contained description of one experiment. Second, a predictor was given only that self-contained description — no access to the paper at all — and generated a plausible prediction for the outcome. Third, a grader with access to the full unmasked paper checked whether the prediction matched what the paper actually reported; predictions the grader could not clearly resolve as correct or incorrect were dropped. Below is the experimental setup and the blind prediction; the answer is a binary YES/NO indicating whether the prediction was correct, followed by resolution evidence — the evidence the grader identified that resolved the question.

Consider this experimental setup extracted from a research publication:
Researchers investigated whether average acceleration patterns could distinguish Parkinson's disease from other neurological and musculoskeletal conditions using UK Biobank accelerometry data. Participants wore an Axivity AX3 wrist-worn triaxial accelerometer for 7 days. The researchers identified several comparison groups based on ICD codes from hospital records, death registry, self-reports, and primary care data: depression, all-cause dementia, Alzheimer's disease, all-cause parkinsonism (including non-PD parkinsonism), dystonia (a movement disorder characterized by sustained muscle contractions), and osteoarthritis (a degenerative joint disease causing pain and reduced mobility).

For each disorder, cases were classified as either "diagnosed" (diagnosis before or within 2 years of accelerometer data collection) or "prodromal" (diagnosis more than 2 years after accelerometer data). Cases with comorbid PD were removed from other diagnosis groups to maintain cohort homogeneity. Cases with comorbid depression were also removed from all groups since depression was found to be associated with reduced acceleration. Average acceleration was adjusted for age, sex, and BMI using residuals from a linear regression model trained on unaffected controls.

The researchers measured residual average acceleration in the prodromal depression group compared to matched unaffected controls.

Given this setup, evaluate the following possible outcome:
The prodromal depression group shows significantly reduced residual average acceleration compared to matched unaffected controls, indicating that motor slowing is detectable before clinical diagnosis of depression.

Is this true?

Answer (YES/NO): NO